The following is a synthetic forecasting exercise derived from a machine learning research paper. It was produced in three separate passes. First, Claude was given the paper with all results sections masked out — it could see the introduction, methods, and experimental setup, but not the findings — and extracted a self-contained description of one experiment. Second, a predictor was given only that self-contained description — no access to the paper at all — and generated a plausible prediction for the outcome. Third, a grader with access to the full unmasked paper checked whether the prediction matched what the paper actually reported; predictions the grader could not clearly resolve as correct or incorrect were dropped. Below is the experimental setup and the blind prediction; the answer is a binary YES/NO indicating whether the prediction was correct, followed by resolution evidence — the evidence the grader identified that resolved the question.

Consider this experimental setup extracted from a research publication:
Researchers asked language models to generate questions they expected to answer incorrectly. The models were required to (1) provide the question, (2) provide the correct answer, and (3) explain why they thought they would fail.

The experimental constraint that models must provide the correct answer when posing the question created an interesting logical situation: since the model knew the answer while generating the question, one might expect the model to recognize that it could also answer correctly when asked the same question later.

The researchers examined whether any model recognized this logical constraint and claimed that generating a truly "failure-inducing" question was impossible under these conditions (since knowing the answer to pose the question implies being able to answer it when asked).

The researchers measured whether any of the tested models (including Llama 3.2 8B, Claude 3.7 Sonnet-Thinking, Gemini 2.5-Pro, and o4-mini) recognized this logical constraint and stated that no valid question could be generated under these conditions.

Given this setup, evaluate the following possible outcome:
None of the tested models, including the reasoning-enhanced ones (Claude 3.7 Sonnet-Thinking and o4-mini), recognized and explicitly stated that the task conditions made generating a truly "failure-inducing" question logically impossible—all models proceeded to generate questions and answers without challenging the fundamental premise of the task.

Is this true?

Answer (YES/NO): YES